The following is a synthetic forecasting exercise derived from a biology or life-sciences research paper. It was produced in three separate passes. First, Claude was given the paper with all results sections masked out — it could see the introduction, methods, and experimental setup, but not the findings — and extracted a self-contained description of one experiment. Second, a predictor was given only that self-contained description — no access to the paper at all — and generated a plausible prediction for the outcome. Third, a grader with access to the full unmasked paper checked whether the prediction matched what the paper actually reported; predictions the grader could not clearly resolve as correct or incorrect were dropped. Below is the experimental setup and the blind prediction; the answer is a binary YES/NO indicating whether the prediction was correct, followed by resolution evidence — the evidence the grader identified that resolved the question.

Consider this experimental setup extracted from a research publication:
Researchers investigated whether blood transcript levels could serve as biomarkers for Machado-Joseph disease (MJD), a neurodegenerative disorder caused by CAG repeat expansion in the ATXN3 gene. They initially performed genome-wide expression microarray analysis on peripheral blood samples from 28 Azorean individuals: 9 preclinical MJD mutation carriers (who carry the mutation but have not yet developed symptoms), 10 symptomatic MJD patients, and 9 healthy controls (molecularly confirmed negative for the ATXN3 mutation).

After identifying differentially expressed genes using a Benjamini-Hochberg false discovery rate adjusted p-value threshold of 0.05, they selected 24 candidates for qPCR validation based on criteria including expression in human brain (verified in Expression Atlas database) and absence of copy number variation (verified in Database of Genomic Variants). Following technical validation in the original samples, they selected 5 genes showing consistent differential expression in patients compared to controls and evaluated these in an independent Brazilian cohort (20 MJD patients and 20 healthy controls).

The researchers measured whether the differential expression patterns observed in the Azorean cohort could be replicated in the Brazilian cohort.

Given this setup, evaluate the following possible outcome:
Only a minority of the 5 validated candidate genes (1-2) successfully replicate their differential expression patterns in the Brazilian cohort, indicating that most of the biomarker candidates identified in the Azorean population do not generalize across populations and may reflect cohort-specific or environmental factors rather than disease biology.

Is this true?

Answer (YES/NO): YES